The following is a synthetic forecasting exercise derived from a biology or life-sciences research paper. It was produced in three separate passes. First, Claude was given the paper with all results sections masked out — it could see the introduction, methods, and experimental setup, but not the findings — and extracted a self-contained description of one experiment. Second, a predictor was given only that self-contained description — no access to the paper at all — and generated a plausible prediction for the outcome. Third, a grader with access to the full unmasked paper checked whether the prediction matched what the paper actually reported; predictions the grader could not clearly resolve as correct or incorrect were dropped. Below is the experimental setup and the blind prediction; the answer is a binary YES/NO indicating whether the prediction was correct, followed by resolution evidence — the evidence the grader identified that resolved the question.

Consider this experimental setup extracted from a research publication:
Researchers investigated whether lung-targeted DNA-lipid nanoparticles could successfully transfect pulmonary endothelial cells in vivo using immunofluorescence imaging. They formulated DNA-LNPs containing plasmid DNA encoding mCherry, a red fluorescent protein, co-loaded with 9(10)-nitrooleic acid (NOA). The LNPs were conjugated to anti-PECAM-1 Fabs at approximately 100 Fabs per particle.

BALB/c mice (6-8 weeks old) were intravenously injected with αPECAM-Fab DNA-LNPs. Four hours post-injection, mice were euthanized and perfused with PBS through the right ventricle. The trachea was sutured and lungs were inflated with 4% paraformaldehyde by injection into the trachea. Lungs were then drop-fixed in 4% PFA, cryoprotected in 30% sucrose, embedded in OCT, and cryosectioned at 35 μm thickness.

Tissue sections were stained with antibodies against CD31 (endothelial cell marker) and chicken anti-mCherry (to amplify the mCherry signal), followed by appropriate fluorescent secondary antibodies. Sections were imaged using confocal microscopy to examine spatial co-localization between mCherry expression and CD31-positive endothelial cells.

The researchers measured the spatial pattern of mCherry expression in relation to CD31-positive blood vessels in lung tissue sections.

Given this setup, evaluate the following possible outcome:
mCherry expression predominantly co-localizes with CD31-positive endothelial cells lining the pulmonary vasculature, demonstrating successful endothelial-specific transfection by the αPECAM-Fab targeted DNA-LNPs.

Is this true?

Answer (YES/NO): YES